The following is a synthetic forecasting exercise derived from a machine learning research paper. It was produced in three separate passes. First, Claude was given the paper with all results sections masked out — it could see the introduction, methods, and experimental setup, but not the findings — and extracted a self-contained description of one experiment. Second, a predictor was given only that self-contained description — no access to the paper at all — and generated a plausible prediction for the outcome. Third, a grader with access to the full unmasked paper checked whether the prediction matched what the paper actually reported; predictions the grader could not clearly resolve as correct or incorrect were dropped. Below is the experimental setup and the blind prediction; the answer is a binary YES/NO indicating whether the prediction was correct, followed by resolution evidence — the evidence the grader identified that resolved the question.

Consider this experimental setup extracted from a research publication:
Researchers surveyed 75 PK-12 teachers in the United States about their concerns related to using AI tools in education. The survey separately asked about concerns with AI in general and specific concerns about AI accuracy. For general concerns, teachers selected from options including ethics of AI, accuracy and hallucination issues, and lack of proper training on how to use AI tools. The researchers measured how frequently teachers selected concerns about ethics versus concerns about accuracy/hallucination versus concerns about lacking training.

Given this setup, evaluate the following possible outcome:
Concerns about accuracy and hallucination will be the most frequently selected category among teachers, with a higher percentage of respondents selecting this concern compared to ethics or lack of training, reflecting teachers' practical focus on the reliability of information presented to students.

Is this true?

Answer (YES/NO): NO